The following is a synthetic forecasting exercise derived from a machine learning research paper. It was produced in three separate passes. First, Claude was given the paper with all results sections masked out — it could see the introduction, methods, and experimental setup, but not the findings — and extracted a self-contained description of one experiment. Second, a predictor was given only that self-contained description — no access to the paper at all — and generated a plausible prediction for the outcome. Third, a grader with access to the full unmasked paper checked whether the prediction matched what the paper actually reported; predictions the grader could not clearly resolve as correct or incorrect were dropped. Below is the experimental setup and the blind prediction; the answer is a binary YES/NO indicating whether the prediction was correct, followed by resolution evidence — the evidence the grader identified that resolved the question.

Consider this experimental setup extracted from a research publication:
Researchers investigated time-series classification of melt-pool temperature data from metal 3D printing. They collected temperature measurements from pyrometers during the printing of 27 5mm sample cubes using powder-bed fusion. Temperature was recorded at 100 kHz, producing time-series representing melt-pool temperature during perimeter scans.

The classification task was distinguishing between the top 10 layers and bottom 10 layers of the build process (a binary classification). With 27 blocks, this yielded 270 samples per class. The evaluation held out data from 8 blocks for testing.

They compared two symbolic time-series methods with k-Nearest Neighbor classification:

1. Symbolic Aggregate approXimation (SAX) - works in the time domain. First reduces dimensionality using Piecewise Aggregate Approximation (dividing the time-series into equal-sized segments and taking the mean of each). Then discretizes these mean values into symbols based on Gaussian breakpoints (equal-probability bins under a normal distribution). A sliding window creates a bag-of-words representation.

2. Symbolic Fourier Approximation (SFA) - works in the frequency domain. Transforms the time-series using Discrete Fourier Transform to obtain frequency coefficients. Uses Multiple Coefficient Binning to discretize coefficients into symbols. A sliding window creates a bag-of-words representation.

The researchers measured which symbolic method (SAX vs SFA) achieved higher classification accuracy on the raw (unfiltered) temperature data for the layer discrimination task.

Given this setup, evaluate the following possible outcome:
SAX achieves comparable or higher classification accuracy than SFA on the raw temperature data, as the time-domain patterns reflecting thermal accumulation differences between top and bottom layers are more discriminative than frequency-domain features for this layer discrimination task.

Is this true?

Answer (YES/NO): YES